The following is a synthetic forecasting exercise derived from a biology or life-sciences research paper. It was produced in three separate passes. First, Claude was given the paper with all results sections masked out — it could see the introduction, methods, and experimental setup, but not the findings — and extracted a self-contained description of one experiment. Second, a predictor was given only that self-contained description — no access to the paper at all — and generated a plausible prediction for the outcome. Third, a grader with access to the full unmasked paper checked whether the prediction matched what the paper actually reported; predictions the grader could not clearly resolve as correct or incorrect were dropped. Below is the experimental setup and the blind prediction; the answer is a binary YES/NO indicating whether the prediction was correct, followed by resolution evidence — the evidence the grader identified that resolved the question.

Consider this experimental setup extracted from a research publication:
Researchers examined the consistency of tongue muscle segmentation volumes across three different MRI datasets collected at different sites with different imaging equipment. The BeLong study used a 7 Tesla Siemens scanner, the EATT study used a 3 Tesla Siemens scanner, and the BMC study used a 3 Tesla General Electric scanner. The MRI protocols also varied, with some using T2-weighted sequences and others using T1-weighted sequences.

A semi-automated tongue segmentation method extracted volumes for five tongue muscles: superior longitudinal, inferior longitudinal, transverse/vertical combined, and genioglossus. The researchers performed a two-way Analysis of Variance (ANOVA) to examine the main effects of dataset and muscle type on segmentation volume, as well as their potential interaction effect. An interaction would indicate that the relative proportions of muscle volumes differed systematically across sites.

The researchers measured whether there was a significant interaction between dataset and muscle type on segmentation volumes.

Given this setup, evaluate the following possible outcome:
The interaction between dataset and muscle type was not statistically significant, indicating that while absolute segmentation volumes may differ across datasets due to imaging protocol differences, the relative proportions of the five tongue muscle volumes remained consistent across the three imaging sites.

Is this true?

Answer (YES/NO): NO